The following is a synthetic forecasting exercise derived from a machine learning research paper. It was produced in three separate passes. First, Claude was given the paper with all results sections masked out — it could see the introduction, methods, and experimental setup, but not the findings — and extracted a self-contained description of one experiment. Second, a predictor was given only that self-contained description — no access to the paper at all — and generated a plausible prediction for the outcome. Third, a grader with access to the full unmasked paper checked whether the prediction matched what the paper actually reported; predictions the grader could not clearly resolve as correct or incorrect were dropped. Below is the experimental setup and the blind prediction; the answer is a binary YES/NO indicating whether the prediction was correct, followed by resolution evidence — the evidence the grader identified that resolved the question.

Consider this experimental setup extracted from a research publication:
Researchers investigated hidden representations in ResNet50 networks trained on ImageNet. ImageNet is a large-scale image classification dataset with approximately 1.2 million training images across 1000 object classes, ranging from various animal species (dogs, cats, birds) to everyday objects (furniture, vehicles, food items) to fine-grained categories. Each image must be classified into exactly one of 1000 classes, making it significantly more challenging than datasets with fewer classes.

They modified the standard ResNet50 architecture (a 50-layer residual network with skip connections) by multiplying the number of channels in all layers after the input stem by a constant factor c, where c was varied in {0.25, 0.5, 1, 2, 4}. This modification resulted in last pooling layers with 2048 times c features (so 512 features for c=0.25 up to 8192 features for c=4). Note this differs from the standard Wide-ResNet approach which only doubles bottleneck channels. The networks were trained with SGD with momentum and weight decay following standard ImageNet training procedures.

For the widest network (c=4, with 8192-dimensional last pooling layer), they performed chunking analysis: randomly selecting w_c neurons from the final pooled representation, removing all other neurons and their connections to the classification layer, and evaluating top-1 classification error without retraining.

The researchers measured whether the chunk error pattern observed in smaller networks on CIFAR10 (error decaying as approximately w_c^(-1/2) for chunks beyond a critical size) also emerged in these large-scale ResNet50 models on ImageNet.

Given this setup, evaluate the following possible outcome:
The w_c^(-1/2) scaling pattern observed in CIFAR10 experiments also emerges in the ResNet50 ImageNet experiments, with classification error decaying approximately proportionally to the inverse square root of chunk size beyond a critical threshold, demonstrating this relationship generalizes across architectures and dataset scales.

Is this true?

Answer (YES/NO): NO